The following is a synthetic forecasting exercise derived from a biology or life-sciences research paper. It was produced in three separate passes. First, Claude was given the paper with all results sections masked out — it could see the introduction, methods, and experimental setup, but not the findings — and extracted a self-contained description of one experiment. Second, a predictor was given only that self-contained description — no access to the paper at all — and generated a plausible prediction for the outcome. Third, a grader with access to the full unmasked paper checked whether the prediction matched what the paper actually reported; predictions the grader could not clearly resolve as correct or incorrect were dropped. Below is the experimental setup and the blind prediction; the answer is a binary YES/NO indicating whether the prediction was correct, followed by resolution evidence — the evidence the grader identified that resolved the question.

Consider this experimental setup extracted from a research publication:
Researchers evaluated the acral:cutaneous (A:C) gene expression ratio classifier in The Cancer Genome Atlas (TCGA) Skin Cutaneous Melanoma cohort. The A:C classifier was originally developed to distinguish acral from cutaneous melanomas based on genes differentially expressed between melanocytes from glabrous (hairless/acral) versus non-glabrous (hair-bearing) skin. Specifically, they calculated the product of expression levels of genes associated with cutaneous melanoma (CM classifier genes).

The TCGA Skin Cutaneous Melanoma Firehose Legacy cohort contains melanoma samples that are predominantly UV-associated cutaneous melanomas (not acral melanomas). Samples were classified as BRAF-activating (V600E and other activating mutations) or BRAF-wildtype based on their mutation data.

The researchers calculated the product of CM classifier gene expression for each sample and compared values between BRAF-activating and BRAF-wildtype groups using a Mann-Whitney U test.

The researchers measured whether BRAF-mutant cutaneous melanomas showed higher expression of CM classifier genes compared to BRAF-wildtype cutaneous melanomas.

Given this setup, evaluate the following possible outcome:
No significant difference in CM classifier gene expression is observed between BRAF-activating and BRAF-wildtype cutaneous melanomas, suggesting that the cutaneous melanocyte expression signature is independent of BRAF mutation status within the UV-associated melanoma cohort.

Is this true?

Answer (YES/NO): YES